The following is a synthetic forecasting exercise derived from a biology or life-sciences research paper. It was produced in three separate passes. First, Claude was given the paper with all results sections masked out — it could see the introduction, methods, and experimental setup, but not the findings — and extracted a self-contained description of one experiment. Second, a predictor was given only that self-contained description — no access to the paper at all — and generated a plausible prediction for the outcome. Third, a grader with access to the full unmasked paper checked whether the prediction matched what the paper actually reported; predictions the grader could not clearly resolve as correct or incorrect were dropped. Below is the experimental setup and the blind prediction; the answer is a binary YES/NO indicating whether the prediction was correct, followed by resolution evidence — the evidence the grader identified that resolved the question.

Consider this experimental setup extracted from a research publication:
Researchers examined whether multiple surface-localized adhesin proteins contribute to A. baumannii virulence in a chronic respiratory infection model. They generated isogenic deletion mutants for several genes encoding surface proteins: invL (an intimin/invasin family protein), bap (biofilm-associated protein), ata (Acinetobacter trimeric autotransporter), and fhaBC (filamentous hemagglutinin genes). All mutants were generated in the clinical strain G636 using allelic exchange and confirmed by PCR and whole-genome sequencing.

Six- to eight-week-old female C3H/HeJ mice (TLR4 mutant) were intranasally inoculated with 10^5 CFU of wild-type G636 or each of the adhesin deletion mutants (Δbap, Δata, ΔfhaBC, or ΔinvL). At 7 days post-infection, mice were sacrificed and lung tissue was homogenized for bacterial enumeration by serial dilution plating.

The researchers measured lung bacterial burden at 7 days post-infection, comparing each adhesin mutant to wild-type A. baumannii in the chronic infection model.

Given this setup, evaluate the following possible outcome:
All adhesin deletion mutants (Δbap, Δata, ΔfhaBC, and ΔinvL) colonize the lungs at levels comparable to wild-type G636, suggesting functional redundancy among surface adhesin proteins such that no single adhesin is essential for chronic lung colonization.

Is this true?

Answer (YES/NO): NO